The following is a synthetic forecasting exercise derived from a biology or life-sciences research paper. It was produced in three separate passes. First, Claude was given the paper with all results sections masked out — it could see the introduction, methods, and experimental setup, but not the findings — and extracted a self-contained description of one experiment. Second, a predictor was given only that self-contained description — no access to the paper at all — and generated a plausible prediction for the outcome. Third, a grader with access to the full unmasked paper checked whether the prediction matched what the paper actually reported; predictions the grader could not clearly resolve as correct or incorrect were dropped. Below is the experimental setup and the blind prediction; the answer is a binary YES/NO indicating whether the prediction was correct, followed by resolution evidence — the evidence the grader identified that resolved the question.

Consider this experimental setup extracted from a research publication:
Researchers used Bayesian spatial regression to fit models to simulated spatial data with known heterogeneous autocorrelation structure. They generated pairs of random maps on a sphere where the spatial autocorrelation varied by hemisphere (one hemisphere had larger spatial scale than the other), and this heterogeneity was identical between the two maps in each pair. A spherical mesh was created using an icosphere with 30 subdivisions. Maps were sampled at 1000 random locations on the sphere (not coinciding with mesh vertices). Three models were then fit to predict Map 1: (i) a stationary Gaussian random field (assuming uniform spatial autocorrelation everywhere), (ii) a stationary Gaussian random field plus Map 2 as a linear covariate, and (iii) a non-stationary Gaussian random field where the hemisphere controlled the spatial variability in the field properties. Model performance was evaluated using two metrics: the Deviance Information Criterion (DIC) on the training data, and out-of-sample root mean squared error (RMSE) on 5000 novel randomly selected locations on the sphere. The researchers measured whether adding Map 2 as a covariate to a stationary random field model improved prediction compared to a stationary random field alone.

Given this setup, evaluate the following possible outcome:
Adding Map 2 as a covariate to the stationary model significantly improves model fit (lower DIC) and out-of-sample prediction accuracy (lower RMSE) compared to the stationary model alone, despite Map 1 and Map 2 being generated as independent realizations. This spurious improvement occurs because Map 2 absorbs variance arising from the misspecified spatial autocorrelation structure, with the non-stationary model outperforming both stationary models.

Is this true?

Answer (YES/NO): NO